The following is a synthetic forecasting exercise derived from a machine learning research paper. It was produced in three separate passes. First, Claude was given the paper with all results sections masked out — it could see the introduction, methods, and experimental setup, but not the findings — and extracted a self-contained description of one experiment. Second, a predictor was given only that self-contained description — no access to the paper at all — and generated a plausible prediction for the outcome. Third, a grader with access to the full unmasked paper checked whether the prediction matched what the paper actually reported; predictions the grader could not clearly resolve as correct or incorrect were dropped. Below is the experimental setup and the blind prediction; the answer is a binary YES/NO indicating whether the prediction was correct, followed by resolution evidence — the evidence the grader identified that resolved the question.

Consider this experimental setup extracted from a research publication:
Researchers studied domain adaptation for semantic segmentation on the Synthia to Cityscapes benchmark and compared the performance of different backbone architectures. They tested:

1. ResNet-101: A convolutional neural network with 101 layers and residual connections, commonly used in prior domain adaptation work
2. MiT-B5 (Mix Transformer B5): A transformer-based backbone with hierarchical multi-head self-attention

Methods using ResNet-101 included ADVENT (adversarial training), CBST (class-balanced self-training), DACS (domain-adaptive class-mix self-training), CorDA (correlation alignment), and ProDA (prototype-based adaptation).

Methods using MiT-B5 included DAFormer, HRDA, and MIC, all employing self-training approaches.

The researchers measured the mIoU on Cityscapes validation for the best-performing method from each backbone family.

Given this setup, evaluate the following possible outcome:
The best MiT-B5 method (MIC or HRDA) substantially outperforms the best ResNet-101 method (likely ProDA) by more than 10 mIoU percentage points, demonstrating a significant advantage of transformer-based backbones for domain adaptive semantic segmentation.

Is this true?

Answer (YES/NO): YES